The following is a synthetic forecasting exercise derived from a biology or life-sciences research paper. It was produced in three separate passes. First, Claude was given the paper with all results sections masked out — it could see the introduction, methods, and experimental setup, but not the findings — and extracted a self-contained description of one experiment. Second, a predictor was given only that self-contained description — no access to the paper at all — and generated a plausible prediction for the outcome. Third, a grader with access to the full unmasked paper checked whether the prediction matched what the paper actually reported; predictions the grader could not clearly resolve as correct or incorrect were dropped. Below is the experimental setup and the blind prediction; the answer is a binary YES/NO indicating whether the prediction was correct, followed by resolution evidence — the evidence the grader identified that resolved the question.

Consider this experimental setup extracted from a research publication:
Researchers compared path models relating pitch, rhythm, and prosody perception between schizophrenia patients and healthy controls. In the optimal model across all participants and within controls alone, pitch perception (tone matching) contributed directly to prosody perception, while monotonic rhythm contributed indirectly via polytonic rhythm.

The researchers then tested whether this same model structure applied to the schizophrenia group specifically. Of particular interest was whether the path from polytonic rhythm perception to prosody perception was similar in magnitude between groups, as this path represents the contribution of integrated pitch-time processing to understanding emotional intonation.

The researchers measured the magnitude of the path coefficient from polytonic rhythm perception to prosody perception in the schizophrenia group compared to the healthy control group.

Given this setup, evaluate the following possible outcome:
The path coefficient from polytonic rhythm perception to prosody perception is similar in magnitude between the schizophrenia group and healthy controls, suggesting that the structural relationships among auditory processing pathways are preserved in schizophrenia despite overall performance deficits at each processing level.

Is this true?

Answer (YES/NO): NO